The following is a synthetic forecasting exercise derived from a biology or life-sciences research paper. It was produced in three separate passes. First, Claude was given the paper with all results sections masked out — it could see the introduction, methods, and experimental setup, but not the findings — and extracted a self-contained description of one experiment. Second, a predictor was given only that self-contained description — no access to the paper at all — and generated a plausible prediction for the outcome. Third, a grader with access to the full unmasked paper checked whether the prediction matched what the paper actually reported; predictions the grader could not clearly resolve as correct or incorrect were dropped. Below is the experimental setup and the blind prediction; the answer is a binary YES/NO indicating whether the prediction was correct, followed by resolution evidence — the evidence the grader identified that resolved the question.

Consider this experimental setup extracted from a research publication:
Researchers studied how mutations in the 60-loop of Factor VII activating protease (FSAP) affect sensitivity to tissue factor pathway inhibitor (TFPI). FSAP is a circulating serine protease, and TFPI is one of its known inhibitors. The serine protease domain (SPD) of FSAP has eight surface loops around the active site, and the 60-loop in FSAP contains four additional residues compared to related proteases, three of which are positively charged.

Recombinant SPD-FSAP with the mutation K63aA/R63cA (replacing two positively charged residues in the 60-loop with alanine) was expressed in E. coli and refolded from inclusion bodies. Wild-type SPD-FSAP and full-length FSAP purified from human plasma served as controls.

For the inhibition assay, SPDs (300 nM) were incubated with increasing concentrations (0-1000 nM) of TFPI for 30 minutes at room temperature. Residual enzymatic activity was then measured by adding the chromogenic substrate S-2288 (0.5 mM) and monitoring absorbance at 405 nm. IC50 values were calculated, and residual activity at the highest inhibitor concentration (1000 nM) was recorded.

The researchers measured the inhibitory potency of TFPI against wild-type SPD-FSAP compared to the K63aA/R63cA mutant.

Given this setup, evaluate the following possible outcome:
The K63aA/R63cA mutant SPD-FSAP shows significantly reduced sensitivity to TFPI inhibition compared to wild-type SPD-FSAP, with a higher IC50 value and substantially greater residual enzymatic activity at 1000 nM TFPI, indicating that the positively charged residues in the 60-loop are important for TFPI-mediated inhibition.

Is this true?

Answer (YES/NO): YES